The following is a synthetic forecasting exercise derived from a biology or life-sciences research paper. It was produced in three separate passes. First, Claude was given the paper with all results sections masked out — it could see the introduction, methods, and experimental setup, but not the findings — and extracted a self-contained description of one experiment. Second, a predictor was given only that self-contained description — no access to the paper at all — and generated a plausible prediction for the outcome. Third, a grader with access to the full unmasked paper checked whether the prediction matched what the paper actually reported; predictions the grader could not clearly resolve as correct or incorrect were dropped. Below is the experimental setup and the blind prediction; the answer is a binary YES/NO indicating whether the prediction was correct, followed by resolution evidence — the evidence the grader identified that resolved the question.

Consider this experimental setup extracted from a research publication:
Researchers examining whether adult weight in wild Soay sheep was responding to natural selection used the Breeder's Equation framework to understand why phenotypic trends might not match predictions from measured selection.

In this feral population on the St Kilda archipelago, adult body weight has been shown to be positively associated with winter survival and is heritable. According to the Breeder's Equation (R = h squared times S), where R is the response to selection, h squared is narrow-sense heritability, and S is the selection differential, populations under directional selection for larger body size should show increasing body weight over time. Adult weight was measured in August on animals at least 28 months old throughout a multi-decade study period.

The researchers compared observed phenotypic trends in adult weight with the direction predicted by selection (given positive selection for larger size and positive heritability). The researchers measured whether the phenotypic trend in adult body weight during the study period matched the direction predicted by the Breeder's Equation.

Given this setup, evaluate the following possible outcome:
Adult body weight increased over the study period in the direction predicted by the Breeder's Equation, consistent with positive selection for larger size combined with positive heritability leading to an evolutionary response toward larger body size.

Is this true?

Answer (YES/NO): NO